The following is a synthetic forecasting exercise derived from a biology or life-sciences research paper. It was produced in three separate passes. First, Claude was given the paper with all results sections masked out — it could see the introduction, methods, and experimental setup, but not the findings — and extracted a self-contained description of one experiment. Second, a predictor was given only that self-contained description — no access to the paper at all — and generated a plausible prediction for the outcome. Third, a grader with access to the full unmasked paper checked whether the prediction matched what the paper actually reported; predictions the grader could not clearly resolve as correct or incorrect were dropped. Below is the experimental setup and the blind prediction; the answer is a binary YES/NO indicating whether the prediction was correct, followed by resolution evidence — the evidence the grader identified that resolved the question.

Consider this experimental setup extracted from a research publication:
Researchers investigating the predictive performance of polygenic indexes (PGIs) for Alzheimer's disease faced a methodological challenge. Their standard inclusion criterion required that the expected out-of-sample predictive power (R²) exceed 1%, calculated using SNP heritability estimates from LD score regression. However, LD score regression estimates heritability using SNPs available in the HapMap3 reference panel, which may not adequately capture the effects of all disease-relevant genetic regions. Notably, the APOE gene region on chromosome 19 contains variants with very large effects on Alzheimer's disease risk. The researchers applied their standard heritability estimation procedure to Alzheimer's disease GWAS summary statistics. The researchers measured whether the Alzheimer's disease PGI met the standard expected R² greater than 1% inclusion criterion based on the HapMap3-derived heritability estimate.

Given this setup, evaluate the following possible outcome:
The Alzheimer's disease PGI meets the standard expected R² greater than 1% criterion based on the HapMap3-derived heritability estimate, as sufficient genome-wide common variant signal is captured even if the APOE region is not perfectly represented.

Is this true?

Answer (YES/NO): NO